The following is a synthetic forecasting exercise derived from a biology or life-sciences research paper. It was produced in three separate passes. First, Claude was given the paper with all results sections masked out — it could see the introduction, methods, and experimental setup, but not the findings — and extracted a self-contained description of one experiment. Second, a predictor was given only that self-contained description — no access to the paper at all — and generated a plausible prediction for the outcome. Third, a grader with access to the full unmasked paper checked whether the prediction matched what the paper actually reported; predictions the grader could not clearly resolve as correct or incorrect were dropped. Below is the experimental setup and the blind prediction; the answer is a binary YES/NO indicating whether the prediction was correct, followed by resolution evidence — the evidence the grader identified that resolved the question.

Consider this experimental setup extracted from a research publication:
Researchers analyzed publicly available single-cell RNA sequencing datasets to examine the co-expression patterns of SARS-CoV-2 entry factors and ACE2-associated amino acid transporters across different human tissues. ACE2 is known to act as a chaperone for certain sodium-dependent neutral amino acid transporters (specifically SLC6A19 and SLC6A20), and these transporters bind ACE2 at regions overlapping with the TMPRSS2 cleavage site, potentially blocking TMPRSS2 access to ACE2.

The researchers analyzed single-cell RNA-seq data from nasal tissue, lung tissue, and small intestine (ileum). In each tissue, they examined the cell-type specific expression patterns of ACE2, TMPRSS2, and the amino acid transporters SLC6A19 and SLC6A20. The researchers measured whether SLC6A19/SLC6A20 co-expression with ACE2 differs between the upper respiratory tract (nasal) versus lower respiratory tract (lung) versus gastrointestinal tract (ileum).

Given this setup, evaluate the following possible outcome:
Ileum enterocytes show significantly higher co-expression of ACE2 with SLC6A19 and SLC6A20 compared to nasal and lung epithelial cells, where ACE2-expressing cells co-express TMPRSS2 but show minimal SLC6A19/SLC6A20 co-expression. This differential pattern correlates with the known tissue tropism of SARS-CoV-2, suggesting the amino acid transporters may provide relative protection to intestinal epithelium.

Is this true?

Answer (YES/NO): NO